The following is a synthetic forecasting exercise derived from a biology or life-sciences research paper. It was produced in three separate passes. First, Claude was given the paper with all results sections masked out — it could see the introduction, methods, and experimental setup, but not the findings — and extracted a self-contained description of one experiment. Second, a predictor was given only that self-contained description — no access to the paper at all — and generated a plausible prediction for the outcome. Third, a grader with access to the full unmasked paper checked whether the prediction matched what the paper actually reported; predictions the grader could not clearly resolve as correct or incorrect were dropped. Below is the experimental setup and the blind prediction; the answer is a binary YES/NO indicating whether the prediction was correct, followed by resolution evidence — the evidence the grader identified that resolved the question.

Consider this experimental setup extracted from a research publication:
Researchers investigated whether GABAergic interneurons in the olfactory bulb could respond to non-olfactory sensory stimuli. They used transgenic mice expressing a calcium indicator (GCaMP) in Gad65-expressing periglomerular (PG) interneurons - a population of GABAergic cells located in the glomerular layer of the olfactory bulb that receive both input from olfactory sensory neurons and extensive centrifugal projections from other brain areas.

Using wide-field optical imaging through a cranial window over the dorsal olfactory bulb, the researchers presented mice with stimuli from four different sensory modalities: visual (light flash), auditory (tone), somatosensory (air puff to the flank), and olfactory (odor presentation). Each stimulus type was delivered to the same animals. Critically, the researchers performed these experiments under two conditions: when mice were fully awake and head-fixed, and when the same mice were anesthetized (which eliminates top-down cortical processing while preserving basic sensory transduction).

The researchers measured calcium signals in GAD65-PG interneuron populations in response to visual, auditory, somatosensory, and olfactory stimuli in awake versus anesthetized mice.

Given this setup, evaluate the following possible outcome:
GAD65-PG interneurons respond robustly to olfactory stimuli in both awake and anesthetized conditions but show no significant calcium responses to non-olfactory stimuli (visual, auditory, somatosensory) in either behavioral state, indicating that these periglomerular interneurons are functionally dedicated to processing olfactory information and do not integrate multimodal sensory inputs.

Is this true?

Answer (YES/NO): NO